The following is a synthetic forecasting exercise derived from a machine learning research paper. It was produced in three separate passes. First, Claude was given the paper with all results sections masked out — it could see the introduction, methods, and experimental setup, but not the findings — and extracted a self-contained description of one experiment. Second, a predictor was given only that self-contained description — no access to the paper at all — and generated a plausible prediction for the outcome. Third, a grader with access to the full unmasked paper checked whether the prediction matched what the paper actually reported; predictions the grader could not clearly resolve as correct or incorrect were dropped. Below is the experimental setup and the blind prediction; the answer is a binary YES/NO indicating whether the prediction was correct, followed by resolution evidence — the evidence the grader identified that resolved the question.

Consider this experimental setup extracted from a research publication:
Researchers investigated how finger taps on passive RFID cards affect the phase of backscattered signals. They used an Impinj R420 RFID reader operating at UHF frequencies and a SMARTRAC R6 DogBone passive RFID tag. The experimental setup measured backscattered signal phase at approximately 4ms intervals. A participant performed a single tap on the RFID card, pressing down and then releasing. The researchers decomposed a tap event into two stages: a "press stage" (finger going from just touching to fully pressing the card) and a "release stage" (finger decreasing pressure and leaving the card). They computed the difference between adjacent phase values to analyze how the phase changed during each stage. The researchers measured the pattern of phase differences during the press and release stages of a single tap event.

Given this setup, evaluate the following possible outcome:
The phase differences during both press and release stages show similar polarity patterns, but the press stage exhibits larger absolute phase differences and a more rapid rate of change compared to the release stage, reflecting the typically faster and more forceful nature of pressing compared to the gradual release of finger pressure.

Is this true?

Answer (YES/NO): NO